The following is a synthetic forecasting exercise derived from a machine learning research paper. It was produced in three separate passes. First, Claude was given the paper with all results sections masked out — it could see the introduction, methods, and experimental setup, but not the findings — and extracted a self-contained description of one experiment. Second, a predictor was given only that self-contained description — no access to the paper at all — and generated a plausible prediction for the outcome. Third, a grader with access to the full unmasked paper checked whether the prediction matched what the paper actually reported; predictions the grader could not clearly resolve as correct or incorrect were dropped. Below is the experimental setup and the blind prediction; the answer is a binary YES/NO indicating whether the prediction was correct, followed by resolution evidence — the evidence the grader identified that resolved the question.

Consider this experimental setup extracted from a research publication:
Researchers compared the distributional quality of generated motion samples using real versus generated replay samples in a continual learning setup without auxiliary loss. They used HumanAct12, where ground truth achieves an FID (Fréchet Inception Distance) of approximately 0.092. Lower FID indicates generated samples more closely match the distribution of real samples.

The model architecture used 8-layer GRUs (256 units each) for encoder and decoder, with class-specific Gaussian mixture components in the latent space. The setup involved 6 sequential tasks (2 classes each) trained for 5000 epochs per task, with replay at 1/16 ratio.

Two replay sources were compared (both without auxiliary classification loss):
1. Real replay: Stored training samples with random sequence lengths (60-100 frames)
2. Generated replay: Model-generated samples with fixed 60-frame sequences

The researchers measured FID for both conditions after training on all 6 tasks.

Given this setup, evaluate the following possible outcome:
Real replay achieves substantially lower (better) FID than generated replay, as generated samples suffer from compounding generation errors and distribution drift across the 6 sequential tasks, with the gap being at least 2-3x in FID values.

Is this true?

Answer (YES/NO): NO